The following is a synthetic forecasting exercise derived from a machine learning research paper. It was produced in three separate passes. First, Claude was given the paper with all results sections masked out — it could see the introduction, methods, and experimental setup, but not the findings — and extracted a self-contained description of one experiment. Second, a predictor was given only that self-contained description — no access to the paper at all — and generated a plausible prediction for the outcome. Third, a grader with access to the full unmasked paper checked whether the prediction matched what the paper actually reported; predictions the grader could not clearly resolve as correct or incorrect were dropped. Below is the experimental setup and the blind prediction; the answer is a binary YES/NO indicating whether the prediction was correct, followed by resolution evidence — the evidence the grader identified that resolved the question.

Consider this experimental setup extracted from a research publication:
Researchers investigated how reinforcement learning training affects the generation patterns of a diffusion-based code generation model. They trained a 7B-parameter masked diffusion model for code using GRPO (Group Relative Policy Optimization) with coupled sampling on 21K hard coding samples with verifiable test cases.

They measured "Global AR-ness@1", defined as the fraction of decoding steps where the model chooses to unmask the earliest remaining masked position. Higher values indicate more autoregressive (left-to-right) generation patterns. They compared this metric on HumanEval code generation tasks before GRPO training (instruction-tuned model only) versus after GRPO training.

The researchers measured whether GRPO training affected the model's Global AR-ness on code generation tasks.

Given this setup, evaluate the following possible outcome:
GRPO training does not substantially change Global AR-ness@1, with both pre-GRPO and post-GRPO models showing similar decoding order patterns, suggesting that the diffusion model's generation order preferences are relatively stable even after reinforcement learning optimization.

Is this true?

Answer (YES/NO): NO